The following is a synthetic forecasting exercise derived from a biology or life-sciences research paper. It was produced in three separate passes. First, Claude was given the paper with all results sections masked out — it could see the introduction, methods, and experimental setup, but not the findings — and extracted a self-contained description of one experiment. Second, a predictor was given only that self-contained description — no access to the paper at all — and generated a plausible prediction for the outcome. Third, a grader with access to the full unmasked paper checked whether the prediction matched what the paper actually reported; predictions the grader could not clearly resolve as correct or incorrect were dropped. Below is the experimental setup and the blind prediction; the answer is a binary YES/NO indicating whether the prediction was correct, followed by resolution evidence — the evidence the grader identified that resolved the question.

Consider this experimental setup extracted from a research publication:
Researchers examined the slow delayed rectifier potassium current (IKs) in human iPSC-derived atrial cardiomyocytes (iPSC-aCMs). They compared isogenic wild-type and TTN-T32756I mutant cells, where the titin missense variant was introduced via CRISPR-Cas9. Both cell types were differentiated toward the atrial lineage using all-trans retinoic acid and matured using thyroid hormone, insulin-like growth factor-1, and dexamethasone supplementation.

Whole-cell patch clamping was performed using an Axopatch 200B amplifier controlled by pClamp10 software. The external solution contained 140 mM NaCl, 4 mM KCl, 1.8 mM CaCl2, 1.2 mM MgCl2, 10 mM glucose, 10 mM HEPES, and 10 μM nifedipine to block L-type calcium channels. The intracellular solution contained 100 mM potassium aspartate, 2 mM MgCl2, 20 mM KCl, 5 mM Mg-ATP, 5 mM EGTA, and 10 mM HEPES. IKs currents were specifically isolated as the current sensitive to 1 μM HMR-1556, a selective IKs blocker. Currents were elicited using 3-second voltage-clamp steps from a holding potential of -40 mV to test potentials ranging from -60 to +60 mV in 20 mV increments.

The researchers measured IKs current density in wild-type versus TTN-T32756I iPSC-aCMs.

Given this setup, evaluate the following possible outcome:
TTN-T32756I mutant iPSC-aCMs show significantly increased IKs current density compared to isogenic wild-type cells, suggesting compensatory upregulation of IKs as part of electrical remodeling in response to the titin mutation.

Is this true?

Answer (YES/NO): YES